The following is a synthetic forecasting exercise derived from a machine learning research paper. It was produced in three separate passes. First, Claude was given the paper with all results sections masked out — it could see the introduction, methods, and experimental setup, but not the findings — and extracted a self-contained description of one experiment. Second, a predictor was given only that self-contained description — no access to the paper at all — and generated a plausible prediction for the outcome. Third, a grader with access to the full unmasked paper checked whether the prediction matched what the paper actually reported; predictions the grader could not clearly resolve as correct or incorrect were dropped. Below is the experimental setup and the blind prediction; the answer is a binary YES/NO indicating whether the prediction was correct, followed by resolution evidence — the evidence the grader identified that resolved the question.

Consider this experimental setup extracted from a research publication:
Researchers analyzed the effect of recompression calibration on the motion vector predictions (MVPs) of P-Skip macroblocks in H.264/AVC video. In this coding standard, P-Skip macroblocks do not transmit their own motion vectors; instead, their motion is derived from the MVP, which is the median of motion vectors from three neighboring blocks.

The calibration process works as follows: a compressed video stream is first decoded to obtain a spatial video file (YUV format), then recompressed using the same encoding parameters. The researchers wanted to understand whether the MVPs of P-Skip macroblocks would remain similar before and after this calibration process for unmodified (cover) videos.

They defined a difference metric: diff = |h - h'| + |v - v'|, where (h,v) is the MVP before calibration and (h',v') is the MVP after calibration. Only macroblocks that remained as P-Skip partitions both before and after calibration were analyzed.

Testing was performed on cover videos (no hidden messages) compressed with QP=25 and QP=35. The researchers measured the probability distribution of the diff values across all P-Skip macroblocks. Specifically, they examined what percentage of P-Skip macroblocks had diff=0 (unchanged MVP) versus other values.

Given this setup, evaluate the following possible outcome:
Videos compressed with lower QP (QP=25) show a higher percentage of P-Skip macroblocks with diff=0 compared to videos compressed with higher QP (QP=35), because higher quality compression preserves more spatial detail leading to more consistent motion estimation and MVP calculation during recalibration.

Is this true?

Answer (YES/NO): YES